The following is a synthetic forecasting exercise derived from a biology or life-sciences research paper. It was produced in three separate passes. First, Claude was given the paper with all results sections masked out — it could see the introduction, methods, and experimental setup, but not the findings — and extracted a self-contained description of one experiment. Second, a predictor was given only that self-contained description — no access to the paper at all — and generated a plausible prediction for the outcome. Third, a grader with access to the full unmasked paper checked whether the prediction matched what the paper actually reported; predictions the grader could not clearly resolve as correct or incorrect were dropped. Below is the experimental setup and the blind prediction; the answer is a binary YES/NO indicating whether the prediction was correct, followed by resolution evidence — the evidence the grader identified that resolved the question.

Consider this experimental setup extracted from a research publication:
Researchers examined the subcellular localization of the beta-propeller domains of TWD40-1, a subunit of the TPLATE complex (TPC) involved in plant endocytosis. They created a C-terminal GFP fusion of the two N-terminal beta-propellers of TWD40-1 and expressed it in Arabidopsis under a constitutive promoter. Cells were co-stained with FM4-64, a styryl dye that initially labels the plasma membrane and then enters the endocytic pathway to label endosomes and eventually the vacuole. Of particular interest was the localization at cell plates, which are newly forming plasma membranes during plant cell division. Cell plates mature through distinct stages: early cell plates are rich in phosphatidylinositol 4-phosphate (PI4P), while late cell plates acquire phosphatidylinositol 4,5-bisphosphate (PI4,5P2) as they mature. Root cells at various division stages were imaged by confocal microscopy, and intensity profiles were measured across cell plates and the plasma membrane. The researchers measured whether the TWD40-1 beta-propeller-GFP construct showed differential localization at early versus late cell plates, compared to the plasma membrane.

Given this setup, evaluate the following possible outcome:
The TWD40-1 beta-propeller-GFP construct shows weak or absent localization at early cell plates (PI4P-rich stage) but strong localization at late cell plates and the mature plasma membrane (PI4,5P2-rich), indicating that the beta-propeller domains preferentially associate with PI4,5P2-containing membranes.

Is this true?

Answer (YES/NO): YES